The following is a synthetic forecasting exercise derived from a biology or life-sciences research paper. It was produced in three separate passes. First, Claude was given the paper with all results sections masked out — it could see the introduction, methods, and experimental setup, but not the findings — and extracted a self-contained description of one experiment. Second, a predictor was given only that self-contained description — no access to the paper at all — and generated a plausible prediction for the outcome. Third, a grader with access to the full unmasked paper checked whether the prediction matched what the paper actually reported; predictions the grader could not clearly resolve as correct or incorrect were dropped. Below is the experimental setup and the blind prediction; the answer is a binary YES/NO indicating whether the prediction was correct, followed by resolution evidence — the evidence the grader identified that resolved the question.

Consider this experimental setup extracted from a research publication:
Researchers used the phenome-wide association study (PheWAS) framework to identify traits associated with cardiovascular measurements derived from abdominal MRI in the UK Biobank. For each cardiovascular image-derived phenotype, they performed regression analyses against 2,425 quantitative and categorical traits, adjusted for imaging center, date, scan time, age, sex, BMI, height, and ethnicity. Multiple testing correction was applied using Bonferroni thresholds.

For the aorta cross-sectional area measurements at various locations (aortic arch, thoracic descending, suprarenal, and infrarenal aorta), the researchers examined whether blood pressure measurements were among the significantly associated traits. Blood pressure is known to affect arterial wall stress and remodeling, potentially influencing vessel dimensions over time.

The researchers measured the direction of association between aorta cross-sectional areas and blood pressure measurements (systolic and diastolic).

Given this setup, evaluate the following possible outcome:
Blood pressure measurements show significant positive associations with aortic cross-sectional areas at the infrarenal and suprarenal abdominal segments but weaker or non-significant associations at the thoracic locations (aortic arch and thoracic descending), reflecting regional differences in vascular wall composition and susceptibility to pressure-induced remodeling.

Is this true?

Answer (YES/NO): NO